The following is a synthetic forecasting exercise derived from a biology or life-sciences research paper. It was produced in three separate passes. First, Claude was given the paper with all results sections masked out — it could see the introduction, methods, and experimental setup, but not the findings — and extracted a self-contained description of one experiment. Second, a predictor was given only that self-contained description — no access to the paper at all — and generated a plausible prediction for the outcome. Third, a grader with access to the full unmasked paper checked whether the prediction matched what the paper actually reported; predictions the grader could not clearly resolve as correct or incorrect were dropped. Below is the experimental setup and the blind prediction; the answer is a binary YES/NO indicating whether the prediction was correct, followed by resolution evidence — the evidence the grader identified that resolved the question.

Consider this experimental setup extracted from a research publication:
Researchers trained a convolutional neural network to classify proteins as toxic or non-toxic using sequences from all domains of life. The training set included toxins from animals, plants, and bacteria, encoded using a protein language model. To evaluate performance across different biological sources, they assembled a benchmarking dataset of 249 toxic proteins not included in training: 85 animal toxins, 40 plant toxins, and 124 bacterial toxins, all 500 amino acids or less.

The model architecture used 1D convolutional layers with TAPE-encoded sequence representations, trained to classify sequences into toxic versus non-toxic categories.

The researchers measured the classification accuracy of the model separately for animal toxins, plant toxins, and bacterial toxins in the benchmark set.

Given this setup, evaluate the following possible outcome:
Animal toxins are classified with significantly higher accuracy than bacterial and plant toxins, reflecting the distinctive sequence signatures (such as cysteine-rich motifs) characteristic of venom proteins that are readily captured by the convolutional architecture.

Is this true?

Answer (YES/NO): NO